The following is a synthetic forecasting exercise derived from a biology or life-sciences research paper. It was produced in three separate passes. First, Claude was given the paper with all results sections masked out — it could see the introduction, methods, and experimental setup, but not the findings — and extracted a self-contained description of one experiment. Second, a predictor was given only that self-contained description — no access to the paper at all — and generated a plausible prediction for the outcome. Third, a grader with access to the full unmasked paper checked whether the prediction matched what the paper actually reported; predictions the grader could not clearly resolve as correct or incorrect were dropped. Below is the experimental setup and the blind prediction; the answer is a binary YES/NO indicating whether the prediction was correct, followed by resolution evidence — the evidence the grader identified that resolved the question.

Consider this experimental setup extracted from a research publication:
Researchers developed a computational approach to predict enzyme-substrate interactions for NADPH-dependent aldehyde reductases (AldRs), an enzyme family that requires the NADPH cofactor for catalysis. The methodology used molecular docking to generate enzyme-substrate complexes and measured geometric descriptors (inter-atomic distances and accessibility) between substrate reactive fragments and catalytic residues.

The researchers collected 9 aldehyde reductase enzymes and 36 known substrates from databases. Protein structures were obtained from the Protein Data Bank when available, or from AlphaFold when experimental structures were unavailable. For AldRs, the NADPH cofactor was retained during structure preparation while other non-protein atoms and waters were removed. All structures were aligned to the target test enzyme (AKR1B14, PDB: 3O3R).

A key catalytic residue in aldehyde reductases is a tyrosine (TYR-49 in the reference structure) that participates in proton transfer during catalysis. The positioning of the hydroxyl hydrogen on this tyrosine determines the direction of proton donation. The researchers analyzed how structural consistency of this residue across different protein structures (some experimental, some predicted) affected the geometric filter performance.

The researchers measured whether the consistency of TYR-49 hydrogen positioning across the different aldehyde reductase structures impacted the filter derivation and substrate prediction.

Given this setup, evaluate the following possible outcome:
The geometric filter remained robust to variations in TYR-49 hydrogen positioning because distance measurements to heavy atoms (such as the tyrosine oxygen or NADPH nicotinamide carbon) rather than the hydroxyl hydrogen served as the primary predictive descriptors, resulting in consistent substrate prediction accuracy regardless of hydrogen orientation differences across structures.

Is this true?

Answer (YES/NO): NO